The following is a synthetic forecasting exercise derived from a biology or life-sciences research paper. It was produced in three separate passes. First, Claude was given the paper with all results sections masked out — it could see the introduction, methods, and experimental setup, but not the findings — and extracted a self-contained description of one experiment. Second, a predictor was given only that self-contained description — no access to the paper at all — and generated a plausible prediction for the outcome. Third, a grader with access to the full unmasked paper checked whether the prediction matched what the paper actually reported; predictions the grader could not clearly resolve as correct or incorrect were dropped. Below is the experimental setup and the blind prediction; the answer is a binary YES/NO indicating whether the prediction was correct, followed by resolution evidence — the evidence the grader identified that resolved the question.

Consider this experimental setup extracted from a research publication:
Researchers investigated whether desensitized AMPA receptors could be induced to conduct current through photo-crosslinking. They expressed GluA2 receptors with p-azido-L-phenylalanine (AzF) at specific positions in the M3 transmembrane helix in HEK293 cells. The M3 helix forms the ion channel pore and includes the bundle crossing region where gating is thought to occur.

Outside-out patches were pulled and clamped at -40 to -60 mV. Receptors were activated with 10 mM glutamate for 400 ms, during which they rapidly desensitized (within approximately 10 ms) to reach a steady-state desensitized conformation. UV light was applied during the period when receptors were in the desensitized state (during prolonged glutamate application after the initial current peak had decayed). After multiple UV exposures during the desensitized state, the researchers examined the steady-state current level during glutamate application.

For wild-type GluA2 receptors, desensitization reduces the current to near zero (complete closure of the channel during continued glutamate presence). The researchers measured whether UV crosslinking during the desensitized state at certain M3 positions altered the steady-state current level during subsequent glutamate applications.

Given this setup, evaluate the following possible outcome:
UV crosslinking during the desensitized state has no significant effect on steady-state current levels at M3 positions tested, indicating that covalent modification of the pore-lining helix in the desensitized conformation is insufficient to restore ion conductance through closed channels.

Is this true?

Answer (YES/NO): NO